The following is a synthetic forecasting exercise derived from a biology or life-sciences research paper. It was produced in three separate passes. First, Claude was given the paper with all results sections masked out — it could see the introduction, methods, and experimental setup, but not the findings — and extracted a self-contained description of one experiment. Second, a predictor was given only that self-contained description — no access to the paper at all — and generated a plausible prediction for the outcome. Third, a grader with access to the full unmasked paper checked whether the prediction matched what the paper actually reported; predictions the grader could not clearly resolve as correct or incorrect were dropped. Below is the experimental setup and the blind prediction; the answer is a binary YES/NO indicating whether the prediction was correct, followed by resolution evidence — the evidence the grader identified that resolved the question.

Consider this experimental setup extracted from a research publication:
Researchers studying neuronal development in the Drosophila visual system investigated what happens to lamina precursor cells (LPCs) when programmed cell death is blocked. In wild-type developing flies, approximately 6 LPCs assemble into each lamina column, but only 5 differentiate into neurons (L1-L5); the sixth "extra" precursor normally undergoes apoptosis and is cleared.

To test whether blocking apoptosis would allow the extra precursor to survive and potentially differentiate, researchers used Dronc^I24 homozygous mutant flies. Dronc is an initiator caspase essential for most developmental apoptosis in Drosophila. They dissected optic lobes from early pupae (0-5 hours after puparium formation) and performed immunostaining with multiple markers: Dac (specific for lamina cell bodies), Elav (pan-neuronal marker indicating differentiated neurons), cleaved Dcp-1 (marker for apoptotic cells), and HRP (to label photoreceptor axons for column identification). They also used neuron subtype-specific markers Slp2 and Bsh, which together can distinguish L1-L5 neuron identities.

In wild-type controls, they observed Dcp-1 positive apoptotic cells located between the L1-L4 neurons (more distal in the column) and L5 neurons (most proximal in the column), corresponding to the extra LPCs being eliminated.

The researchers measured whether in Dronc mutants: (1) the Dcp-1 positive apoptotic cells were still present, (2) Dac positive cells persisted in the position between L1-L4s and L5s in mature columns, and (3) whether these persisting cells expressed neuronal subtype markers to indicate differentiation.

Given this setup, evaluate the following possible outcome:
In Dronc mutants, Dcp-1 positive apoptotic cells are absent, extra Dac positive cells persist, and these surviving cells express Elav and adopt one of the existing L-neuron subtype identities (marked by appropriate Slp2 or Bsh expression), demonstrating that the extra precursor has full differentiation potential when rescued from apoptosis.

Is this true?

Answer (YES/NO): NO